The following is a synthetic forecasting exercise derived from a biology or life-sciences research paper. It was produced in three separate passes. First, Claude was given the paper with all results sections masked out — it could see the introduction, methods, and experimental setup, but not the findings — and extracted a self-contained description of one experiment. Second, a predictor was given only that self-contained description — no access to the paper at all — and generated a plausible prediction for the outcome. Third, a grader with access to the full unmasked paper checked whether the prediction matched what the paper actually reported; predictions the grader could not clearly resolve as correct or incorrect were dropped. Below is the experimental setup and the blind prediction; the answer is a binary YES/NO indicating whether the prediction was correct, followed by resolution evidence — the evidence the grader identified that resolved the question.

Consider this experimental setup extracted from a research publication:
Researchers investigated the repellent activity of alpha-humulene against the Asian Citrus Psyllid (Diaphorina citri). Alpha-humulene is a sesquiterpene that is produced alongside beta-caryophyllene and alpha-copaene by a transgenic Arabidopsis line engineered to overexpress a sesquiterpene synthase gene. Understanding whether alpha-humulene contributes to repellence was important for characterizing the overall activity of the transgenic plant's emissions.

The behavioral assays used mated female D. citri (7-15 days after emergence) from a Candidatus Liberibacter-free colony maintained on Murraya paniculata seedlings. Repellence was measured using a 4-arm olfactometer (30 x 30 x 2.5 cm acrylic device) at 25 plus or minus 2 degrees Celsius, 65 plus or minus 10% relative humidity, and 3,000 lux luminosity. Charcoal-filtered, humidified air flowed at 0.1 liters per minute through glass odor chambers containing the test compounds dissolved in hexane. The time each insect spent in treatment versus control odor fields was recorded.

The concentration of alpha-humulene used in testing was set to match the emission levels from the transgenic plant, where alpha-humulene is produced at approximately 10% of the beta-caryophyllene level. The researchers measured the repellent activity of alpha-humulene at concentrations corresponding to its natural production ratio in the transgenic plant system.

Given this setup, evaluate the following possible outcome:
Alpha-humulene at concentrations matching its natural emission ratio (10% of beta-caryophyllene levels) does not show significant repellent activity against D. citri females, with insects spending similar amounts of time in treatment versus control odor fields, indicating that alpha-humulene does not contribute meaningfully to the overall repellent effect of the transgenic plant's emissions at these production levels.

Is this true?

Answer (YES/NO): YES